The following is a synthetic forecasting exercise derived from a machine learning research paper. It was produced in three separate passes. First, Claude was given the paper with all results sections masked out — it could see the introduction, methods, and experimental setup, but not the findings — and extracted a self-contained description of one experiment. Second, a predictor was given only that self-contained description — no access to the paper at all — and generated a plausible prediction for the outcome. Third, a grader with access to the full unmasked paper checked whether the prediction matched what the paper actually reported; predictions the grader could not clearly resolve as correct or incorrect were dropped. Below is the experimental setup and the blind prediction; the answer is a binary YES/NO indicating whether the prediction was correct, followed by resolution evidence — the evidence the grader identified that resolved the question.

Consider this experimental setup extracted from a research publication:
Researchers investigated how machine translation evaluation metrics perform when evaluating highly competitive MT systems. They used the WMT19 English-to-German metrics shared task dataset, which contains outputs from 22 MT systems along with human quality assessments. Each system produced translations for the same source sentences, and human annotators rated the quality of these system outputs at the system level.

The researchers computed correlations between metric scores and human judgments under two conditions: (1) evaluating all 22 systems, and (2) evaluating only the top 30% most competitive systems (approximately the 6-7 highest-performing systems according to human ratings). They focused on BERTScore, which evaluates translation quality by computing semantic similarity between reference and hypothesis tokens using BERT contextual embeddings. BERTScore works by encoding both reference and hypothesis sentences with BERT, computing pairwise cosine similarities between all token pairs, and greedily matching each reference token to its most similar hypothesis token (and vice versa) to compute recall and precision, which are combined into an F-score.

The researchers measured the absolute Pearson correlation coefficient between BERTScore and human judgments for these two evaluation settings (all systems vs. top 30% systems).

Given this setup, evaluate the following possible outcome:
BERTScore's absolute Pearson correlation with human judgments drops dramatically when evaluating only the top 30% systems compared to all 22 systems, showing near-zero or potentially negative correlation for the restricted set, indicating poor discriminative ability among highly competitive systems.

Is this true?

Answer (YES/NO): NO